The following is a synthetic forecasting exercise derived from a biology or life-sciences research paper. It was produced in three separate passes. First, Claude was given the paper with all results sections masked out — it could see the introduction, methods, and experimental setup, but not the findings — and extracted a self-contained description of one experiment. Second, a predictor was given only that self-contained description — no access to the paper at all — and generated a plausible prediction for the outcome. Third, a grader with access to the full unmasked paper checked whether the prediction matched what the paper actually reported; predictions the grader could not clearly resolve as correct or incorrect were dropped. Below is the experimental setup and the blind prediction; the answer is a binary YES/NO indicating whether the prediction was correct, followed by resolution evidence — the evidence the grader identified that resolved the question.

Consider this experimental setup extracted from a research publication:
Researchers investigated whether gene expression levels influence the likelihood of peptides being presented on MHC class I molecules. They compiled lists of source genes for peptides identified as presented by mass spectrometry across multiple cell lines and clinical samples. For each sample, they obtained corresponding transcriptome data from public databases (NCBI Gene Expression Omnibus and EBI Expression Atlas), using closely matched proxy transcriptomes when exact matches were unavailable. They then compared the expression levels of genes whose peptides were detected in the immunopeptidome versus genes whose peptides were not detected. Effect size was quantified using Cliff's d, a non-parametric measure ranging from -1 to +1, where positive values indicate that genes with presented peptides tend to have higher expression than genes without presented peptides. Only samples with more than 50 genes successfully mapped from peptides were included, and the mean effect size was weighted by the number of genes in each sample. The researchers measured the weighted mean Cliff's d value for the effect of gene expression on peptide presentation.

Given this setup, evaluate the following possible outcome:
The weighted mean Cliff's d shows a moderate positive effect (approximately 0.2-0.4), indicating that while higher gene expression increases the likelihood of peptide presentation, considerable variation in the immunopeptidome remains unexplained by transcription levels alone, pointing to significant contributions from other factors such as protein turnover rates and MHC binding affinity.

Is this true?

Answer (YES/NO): NO